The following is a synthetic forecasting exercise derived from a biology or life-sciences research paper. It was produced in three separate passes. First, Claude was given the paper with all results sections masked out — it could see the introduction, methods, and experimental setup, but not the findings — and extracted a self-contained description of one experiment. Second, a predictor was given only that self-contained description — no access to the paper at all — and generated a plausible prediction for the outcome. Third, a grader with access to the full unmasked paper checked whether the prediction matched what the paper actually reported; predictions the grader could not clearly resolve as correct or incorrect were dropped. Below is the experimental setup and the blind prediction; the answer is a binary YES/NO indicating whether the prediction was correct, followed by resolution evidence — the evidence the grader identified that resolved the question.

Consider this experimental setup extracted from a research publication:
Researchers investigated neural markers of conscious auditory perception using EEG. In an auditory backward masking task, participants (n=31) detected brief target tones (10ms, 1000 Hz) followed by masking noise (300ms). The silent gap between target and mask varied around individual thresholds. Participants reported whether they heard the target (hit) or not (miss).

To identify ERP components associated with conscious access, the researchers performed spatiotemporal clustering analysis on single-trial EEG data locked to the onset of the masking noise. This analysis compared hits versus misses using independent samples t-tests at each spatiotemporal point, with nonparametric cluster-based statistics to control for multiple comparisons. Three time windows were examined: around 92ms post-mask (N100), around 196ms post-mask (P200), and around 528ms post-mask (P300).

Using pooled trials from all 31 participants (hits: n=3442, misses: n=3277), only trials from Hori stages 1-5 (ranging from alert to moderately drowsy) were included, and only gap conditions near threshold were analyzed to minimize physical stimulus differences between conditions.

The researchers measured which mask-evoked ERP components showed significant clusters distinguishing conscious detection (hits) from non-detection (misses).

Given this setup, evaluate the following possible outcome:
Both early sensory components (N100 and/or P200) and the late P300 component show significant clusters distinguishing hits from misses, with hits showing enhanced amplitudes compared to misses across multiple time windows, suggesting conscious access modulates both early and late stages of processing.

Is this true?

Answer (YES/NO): NO